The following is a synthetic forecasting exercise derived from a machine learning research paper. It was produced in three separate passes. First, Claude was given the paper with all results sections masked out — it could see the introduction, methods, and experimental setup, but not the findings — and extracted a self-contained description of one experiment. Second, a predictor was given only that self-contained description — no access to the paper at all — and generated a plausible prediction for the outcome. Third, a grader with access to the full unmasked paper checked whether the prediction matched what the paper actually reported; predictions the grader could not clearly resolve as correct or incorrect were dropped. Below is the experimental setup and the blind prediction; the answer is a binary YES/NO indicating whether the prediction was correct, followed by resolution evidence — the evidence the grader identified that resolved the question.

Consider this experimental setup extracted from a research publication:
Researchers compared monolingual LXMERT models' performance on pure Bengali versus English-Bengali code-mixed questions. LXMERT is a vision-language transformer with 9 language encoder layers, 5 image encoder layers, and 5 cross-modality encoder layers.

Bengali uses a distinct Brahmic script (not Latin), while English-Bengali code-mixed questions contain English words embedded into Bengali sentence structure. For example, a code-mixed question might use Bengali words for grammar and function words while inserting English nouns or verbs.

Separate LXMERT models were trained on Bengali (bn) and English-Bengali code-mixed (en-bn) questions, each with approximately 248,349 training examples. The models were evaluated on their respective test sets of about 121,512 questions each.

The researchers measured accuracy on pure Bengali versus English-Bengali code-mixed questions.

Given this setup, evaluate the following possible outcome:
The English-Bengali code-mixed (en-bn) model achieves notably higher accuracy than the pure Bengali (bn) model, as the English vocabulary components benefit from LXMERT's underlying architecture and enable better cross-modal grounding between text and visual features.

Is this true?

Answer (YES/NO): YES